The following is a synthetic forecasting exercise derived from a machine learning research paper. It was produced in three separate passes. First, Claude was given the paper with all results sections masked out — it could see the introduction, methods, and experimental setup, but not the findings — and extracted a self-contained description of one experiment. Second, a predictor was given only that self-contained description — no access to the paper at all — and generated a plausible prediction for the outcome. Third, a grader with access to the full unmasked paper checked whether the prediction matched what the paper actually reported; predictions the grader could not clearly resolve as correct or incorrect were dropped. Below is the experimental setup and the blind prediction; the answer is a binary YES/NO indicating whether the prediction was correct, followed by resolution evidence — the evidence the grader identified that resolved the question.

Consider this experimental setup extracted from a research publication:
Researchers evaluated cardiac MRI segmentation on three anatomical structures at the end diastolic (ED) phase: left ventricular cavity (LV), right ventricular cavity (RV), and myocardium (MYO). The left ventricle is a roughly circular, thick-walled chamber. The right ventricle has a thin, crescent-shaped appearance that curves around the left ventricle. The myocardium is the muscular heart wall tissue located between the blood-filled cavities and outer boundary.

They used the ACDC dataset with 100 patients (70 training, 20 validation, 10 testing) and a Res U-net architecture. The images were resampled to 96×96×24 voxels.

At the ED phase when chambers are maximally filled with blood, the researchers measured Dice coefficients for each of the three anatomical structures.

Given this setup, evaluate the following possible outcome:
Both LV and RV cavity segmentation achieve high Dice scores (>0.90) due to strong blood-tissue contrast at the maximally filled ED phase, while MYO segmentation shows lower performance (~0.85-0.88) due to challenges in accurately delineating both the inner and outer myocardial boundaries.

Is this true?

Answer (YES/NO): NO